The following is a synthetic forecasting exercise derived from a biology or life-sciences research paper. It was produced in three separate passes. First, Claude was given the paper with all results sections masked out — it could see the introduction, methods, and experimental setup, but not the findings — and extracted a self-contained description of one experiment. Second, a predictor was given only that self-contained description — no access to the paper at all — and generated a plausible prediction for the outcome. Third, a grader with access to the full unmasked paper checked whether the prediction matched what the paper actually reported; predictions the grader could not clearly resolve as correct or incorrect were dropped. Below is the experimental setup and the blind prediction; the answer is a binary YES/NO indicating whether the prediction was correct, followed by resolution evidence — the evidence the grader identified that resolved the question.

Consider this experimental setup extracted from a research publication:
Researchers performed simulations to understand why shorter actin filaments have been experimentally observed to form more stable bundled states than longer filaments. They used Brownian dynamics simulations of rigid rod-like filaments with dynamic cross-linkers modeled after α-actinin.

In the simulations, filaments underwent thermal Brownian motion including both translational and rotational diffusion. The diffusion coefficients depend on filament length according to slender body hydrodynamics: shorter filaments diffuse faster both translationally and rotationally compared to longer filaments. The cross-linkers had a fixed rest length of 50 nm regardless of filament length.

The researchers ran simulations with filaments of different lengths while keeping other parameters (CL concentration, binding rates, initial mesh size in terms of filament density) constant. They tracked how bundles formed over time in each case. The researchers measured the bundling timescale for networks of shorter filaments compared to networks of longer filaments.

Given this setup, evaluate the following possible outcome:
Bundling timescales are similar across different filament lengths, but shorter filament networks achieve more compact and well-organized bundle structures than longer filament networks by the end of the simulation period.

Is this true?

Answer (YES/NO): NO